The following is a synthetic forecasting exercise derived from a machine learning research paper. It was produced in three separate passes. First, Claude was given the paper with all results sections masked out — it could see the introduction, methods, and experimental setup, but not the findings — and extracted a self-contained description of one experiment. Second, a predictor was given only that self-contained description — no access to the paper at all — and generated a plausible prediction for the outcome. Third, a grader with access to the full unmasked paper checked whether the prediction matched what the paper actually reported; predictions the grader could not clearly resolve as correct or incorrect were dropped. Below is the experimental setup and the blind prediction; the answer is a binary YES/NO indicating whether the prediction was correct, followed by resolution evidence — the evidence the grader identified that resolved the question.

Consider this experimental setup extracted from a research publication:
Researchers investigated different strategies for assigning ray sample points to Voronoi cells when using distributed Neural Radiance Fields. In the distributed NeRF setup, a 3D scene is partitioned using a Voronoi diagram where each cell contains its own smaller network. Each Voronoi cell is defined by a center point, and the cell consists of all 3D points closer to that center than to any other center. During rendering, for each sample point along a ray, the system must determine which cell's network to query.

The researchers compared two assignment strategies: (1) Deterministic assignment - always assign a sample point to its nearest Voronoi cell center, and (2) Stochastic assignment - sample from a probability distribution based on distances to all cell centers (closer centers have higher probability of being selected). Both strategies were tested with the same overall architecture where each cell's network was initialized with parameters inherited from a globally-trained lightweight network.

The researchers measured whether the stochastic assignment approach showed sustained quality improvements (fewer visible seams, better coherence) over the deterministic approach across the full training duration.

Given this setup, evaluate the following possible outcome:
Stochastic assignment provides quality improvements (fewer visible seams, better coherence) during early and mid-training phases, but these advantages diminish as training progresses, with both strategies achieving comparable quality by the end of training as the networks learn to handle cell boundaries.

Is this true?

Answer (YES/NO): NO